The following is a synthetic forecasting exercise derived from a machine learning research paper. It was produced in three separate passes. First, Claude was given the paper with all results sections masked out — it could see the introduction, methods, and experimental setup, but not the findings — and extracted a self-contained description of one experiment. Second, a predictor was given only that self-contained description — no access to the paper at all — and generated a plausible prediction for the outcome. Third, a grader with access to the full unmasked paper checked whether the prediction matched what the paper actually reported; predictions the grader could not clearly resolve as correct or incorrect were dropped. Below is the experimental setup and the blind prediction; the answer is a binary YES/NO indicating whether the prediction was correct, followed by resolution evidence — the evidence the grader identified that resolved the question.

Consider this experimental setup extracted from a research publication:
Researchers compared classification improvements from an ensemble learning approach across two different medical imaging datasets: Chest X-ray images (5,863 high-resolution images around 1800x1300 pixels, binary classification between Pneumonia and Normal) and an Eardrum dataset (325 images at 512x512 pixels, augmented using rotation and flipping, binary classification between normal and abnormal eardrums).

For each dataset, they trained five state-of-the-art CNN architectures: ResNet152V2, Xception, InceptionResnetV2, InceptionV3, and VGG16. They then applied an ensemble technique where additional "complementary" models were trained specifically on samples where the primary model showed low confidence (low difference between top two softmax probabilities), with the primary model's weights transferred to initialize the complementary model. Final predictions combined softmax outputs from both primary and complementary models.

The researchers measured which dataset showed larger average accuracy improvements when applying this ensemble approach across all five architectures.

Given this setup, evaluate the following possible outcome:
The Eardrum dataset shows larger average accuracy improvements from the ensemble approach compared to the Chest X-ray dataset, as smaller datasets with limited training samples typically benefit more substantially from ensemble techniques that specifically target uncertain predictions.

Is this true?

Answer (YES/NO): NO